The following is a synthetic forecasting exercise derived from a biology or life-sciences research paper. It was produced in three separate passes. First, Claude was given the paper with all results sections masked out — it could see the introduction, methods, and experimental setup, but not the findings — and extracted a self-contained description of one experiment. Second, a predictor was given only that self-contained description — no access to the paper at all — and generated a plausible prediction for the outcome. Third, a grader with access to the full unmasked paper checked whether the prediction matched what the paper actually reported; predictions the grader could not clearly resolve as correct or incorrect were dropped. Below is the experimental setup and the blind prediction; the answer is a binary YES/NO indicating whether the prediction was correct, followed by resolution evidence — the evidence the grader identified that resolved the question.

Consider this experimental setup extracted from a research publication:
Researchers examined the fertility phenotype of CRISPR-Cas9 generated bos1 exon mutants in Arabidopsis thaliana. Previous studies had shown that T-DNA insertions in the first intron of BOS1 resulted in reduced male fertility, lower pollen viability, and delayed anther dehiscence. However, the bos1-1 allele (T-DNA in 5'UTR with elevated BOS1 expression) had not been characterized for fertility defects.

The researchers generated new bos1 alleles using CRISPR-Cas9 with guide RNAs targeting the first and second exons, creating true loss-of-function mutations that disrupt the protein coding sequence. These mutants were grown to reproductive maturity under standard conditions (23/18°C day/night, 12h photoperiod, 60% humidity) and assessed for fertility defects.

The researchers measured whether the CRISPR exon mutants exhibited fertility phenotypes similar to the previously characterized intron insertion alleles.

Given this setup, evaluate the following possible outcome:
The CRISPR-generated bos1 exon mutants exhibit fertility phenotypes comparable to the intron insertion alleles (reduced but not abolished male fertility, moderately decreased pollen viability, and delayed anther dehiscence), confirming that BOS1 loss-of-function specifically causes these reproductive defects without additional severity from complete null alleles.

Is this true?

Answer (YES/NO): YES